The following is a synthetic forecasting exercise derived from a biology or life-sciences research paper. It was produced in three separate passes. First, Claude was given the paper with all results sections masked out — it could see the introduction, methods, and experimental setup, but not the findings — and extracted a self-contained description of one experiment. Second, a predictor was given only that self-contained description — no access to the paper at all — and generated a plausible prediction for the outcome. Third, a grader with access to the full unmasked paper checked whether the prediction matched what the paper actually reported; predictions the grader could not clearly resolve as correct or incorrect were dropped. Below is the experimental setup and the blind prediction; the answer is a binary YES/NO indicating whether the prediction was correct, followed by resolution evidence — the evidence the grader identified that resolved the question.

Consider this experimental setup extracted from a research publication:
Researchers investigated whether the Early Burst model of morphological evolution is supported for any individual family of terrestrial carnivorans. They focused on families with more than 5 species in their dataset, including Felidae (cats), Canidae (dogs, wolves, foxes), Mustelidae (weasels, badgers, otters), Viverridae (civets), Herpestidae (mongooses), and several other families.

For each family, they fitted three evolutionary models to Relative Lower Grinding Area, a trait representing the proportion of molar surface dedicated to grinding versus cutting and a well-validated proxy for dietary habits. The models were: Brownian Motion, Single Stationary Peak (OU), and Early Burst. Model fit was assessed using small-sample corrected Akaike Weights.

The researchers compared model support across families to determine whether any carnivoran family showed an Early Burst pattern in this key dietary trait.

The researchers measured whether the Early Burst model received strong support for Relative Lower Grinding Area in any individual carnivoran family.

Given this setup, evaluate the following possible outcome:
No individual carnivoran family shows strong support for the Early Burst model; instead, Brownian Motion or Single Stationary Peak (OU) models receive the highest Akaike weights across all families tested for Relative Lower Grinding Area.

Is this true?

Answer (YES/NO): NO